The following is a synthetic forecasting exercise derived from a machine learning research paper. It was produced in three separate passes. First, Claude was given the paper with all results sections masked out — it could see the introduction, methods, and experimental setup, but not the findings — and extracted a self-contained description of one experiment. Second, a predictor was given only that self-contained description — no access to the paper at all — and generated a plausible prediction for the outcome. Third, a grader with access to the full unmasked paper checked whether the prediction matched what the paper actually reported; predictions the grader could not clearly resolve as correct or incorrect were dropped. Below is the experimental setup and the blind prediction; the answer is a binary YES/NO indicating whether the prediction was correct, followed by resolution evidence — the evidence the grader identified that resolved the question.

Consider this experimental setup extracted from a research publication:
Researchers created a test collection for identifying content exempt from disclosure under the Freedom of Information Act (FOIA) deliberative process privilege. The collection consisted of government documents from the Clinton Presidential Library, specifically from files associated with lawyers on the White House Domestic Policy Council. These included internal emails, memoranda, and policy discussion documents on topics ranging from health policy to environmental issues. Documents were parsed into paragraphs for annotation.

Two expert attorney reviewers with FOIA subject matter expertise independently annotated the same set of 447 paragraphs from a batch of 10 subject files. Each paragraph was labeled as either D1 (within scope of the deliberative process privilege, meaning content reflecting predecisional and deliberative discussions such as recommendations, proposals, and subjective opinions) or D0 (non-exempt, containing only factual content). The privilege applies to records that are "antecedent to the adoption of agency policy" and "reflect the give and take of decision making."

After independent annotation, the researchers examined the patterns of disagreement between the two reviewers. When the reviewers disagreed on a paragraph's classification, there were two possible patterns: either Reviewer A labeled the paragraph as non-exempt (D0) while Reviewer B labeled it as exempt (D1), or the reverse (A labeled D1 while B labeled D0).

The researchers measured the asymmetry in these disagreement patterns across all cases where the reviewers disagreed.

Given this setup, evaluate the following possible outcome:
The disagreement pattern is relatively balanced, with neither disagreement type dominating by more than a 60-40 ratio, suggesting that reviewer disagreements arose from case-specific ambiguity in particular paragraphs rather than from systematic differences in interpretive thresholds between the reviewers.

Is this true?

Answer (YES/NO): NO